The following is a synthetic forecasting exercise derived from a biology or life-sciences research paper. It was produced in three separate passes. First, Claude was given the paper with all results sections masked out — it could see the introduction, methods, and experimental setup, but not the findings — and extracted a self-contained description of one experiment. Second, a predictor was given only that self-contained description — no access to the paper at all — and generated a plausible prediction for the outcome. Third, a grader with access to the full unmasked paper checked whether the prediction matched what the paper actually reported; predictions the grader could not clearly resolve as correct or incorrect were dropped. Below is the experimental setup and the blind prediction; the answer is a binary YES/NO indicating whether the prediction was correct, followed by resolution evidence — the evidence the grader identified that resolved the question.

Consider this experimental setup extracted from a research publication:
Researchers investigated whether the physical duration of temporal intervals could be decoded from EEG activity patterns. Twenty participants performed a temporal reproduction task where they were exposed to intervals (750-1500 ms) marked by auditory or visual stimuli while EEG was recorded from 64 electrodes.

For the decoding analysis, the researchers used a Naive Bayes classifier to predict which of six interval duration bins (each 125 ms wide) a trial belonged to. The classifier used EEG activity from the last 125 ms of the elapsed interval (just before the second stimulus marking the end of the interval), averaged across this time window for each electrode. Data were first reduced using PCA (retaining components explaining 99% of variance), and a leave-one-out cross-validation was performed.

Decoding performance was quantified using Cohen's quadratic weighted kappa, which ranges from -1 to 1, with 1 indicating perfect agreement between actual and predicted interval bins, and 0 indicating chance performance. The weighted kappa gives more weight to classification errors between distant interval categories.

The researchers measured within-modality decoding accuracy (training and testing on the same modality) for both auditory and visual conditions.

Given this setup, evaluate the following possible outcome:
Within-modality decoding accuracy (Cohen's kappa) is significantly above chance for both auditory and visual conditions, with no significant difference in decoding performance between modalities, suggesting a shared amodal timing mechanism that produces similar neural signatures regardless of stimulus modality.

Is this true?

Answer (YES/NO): YES